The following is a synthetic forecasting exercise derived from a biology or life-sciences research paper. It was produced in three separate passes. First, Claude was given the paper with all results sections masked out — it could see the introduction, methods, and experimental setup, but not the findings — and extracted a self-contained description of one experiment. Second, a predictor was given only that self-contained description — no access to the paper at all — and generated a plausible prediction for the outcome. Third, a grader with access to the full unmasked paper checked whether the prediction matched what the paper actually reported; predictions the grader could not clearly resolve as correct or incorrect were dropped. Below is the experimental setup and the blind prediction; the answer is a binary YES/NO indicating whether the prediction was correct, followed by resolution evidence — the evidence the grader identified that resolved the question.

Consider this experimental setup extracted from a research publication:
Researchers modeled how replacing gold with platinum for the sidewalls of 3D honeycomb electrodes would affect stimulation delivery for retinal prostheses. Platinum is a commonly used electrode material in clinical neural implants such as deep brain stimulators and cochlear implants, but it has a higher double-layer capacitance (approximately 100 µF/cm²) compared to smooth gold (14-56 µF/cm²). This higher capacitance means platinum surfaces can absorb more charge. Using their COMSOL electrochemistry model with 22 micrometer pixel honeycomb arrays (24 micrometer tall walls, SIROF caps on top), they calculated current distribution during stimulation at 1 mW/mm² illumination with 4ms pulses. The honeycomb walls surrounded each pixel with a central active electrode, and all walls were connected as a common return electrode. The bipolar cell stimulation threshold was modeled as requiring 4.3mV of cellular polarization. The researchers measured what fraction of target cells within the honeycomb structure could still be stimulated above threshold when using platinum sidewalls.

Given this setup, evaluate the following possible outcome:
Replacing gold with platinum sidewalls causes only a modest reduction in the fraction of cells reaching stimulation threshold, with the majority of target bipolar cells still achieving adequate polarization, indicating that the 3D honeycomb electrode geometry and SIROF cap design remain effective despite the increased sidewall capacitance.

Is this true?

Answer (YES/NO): YES